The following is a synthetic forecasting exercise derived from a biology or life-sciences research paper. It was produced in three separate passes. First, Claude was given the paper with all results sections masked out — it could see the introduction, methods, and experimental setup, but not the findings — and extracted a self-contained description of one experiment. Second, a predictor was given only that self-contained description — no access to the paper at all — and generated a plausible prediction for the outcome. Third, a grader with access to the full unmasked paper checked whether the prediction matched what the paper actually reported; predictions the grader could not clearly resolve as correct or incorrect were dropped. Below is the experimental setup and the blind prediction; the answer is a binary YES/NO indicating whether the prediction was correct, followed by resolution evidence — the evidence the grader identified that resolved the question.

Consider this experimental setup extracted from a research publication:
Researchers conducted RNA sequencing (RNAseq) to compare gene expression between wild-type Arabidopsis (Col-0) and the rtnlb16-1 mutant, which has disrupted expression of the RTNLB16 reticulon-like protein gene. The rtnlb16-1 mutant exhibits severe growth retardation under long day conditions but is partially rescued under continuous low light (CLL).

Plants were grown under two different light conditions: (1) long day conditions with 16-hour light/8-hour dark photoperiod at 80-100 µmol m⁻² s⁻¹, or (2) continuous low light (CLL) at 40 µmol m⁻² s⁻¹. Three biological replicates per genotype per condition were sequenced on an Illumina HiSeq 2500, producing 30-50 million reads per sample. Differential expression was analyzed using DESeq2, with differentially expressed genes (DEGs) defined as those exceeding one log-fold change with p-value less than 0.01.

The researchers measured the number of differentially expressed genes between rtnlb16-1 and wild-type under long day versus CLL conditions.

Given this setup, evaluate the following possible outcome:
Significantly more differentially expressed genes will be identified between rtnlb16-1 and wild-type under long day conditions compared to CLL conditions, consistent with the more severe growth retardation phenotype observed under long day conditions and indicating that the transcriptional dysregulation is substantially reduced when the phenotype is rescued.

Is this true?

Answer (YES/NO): YES